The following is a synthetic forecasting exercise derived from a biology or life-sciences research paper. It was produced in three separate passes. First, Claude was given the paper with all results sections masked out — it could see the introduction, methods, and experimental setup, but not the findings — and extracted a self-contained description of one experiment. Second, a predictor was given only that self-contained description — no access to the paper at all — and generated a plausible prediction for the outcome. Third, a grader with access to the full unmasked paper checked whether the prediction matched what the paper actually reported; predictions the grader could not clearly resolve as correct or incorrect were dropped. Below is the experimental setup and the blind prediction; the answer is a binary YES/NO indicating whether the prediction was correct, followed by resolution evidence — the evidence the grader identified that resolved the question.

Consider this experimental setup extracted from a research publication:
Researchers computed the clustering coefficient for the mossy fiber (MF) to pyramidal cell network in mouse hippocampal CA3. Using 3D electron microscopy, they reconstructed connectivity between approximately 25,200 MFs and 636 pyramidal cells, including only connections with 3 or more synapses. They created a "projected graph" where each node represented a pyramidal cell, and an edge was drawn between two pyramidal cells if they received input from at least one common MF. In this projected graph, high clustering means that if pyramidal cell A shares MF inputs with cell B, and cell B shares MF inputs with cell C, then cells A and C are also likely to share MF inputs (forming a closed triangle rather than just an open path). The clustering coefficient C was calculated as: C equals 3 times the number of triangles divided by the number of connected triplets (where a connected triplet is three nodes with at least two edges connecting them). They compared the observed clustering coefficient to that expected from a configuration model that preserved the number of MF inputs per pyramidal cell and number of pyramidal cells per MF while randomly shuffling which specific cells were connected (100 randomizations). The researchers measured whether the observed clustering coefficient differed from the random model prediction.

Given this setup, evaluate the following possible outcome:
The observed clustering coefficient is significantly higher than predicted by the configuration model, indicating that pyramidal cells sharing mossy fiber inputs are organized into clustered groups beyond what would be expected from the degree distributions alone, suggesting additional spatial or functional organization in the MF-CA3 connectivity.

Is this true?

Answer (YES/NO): YES